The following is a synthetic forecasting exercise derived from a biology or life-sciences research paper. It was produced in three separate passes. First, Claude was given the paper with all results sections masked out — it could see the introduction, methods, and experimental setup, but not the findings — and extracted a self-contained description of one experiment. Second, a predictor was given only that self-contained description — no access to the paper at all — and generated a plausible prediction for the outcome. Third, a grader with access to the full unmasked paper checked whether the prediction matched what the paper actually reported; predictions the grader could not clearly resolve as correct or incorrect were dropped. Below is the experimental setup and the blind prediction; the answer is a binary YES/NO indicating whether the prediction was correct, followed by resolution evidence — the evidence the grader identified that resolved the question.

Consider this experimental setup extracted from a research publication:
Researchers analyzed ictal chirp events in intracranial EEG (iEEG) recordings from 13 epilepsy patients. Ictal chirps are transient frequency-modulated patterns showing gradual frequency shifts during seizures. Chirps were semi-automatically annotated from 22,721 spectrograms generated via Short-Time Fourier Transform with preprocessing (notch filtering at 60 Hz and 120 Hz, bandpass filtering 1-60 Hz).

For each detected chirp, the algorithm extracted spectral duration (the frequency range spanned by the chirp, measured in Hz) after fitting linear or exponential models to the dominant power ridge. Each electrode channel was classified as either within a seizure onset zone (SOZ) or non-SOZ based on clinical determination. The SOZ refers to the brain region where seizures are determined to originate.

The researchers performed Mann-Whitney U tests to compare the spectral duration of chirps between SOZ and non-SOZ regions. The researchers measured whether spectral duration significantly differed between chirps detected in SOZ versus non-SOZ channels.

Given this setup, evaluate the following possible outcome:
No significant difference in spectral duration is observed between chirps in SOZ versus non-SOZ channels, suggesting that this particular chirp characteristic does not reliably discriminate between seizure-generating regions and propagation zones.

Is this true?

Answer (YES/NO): NO